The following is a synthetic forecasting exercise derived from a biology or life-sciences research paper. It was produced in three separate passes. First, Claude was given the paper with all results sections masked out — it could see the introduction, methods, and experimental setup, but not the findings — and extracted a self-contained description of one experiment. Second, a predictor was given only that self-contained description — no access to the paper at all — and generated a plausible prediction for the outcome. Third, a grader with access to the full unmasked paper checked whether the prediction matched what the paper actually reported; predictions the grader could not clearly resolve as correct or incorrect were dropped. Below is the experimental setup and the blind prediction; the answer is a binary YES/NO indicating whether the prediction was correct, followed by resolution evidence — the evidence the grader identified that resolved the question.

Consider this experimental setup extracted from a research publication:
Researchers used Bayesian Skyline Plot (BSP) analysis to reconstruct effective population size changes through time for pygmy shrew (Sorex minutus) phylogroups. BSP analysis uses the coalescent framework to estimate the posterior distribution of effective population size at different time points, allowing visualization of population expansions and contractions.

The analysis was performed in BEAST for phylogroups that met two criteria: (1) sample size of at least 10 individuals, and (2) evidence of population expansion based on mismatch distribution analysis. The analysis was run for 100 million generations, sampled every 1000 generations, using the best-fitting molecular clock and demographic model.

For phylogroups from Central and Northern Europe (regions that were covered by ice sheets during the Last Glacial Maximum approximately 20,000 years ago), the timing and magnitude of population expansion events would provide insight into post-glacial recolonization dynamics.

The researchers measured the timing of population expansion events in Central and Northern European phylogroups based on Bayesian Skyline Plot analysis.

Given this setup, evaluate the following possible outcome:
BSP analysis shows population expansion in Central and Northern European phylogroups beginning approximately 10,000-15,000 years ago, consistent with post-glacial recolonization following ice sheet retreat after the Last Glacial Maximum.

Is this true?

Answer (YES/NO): NO